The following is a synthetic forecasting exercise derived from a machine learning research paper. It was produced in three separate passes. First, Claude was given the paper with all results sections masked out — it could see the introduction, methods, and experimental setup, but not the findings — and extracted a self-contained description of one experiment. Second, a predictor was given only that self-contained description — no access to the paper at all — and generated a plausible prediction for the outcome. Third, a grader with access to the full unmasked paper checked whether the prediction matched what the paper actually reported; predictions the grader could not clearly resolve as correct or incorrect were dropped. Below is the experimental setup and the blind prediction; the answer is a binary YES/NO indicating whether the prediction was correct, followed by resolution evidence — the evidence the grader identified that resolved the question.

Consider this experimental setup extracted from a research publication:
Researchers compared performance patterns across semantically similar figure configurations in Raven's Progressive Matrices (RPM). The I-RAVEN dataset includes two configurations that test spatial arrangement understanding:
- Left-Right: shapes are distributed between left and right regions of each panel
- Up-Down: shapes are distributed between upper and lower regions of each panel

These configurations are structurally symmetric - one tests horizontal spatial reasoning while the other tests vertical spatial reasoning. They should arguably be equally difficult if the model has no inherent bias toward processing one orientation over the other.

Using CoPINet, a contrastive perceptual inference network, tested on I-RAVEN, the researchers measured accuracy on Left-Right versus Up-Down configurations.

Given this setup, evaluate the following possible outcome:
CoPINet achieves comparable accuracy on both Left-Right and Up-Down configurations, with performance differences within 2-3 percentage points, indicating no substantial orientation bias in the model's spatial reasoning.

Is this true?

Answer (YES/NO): YES